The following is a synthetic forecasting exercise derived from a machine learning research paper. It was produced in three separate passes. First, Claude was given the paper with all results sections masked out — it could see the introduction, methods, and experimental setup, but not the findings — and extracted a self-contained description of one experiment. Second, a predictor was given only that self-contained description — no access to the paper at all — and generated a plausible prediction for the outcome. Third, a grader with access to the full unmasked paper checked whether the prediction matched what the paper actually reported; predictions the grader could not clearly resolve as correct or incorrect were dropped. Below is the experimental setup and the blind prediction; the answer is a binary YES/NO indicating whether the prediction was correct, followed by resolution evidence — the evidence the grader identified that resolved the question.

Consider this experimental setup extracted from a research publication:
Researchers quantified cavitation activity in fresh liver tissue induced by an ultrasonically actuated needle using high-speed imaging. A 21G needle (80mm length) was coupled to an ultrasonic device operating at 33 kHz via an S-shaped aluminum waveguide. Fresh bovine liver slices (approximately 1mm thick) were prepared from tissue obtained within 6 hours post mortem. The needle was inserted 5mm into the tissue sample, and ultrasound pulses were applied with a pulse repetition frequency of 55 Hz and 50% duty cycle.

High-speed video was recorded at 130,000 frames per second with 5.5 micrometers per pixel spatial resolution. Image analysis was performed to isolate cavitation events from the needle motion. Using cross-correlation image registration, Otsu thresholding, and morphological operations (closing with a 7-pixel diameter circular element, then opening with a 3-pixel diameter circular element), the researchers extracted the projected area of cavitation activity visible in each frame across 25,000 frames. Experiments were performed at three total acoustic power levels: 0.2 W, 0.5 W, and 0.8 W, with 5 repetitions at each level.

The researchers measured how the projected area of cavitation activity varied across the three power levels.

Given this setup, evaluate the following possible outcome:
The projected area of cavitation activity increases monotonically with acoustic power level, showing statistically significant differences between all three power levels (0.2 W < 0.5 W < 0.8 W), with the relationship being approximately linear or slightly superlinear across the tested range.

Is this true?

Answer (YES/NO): NO